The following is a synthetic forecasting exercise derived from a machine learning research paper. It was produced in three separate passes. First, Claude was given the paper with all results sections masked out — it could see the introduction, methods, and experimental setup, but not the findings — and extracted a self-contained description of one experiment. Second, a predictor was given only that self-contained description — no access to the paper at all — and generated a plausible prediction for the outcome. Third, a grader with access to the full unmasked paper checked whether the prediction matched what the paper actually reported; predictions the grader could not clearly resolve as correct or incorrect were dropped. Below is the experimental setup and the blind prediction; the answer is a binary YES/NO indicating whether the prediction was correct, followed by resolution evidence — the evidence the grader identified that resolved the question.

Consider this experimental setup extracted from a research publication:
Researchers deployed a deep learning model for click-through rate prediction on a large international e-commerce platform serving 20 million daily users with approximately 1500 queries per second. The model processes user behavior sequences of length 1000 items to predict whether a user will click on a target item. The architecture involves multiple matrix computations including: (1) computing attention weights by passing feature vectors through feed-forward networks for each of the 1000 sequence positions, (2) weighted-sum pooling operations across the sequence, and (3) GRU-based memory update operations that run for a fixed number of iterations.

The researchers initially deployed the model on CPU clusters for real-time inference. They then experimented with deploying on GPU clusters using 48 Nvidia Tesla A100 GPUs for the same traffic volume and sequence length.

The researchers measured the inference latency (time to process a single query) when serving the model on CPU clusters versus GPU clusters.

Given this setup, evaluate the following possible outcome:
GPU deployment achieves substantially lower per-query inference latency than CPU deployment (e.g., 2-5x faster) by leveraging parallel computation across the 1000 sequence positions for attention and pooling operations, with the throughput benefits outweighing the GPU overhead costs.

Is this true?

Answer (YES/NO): NO